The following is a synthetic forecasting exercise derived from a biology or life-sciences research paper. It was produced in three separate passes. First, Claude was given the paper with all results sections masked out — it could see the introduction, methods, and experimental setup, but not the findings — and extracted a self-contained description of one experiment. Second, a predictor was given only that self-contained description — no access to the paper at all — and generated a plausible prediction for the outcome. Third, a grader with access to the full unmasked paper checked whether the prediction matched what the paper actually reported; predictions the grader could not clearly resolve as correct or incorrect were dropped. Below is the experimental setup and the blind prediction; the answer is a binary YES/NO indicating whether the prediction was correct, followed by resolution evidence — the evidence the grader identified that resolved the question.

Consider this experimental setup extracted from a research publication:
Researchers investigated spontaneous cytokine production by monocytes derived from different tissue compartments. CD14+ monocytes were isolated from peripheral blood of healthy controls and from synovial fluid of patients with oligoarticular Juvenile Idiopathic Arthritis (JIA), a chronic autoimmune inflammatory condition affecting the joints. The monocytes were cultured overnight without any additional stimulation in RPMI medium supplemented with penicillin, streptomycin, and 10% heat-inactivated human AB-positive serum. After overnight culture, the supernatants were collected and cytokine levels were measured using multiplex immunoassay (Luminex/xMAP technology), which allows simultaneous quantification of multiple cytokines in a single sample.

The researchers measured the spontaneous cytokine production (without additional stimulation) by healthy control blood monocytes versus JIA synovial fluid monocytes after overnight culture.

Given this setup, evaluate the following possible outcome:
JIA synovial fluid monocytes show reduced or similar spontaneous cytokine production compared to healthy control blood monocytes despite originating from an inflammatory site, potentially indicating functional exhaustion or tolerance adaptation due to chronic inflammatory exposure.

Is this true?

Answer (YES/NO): NO